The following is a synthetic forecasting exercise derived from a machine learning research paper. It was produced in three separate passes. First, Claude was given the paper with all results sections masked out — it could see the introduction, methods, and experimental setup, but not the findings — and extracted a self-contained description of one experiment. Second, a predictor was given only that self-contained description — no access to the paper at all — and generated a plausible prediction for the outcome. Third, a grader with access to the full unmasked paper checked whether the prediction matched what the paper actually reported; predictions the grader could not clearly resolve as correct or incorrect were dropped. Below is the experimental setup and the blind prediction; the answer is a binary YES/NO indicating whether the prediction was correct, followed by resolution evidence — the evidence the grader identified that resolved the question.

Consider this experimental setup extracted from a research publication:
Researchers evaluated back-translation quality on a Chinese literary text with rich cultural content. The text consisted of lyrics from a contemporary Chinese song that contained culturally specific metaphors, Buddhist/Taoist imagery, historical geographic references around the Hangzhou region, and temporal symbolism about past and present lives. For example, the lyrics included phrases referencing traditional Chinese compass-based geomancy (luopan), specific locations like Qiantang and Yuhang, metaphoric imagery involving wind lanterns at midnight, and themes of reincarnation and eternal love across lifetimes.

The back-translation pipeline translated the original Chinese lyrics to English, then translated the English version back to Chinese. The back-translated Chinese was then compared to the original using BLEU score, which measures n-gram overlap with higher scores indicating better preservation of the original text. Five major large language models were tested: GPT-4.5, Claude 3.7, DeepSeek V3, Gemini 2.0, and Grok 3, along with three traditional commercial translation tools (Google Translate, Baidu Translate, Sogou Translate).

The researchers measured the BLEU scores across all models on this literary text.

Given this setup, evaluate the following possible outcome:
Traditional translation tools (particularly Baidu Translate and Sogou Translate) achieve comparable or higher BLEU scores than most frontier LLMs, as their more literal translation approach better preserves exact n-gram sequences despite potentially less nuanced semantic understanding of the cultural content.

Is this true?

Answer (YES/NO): NO